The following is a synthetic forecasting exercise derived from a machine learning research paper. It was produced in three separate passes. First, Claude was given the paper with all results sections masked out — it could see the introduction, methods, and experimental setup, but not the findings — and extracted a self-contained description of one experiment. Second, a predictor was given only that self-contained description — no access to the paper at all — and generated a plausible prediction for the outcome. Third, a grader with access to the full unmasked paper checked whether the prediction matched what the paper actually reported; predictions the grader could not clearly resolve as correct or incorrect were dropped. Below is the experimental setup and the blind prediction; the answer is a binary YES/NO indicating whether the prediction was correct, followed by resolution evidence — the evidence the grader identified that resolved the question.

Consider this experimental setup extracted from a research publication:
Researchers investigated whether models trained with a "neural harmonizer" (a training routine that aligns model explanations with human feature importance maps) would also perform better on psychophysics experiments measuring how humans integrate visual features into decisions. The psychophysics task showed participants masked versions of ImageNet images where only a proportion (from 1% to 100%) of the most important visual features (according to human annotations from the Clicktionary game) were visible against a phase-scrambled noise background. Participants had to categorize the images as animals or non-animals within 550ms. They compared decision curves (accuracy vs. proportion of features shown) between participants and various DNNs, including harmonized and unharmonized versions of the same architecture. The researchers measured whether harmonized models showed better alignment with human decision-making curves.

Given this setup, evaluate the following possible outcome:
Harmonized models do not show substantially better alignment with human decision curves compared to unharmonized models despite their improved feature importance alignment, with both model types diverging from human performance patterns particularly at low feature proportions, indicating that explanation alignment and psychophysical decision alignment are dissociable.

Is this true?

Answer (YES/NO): NO